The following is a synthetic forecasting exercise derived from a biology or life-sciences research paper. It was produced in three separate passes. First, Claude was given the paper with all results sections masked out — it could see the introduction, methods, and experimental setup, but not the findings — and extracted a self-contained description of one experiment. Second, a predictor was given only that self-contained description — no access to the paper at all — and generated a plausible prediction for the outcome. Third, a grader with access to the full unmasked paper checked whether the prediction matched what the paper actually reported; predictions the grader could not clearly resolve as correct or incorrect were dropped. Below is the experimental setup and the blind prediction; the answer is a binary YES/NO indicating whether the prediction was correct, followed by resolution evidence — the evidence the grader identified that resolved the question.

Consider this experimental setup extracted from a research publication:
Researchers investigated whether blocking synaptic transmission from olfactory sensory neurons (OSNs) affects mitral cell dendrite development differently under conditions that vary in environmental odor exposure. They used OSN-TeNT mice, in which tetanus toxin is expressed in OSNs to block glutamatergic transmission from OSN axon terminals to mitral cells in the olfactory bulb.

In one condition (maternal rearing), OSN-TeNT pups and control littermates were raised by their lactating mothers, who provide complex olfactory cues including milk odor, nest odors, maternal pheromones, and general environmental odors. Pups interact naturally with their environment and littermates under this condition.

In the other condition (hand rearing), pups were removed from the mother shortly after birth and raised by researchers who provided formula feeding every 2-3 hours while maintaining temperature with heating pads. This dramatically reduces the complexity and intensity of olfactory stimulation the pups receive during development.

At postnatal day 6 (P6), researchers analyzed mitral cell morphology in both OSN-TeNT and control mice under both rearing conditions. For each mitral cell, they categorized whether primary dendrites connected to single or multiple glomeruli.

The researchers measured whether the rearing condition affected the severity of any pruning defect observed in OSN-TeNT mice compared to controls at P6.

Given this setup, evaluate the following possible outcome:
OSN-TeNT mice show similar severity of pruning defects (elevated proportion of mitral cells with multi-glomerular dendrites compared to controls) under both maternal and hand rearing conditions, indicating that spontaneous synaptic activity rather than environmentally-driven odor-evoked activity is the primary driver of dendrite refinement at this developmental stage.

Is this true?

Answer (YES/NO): NO